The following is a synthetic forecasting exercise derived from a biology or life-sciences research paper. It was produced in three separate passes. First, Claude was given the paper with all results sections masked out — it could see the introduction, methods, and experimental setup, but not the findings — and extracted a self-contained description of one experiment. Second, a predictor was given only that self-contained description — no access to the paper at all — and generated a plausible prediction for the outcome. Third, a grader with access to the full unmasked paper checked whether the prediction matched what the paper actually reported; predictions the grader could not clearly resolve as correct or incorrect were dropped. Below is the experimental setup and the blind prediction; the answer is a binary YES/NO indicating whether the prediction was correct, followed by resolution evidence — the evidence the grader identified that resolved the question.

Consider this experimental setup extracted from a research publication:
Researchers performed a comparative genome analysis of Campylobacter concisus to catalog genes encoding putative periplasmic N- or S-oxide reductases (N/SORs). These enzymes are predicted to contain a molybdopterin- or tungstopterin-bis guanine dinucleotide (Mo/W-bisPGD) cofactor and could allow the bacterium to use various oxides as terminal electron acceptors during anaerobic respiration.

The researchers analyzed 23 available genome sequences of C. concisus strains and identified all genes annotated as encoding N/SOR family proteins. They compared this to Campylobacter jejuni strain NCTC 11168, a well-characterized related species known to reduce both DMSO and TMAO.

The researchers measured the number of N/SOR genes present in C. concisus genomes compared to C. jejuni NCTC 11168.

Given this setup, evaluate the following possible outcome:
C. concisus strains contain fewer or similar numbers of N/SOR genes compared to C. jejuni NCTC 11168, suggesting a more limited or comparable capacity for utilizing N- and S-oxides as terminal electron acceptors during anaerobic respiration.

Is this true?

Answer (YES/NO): NO